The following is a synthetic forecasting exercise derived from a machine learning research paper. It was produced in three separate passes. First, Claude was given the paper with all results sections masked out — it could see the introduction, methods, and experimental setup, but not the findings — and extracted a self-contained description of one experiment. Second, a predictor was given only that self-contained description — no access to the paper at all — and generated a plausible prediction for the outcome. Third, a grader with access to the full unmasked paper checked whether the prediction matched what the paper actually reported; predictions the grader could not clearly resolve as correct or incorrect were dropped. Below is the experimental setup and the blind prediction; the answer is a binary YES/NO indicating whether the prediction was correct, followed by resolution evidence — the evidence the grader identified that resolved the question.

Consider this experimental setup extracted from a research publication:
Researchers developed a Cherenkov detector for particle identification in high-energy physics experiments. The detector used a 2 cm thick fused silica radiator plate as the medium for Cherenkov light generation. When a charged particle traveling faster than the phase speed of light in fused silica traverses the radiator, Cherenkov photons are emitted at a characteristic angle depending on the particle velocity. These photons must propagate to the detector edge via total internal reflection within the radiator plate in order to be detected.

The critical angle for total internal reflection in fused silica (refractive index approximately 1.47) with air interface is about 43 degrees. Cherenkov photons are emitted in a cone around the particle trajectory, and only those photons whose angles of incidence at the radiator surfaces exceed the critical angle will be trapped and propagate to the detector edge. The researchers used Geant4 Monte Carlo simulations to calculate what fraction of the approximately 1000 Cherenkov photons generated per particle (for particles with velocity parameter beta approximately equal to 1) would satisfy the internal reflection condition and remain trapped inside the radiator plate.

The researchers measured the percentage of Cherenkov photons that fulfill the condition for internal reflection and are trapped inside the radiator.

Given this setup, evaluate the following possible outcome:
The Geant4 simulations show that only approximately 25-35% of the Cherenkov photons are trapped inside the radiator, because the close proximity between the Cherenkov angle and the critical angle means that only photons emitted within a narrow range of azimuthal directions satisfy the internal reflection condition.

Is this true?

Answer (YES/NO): NO